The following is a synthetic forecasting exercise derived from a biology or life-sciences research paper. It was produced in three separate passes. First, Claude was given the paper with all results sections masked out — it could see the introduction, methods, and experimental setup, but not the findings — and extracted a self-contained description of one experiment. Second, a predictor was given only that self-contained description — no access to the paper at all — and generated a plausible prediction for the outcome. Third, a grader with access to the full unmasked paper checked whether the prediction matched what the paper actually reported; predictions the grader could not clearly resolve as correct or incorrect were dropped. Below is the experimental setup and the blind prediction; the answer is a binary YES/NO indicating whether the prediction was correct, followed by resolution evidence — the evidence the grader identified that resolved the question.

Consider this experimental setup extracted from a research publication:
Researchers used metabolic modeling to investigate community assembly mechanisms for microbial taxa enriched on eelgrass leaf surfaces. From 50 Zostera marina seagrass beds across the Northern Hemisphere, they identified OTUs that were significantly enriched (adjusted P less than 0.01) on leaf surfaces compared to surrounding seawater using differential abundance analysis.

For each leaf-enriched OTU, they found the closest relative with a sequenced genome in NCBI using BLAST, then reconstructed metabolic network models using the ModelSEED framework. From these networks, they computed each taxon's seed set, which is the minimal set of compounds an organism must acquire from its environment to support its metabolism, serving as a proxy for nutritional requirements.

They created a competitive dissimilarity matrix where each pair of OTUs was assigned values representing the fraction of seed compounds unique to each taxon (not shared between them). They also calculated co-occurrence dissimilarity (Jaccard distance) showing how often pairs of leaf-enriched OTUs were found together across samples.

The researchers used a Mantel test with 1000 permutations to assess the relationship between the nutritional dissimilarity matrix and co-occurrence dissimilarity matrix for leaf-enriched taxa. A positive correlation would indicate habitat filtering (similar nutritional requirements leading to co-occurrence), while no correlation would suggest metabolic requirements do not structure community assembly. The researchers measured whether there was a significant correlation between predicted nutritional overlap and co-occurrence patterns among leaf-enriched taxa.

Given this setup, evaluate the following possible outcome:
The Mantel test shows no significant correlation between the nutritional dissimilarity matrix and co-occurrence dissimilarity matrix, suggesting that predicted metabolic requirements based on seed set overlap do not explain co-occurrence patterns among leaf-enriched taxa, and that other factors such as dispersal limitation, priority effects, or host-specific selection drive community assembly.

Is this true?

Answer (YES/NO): YES